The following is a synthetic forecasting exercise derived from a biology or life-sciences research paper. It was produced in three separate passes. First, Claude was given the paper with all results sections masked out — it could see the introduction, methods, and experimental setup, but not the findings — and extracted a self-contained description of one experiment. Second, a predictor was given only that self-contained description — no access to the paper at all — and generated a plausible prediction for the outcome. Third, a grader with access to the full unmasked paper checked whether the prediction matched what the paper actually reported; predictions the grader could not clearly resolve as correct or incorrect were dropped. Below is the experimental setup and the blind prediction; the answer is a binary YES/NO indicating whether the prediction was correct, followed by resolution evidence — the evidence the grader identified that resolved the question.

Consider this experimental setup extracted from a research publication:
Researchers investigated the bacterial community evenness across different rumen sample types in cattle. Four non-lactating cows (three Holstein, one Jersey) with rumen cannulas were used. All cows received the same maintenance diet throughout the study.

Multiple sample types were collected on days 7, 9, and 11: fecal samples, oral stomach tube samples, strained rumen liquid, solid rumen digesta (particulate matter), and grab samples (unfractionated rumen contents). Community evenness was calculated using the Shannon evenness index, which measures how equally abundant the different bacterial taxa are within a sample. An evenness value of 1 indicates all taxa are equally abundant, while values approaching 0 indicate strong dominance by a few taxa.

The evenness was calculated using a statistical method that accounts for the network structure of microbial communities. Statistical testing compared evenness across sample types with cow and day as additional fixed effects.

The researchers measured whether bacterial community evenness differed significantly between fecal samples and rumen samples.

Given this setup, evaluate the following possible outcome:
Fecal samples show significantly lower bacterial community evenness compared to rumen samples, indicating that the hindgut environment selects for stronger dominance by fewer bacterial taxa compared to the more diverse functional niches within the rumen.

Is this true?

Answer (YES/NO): YES